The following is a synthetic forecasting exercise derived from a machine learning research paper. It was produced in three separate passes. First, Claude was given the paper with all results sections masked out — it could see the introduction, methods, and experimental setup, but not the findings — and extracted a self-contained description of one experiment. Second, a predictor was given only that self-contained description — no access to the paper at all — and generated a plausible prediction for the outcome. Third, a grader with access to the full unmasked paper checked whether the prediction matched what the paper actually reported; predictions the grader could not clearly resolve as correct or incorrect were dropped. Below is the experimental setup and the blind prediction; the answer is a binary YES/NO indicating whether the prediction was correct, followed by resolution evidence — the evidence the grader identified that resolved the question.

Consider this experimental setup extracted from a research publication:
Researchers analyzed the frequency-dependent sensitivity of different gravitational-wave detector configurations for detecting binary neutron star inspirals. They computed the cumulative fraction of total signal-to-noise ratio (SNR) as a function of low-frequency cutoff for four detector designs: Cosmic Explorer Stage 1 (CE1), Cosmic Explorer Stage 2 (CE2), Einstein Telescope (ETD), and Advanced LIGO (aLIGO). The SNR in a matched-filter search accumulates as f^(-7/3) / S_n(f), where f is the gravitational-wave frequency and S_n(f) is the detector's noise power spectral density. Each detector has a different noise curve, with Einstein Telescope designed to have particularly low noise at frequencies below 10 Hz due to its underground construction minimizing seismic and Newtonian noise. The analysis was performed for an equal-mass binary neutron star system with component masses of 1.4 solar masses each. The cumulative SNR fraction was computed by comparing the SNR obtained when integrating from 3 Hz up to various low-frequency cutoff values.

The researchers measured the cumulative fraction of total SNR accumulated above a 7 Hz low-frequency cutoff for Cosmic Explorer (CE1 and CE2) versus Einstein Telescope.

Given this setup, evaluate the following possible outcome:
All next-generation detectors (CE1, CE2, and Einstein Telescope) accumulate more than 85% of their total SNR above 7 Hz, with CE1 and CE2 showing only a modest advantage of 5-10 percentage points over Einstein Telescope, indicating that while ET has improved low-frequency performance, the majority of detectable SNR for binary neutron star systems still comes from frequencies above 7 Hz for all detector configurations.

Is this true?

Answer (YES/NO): NO